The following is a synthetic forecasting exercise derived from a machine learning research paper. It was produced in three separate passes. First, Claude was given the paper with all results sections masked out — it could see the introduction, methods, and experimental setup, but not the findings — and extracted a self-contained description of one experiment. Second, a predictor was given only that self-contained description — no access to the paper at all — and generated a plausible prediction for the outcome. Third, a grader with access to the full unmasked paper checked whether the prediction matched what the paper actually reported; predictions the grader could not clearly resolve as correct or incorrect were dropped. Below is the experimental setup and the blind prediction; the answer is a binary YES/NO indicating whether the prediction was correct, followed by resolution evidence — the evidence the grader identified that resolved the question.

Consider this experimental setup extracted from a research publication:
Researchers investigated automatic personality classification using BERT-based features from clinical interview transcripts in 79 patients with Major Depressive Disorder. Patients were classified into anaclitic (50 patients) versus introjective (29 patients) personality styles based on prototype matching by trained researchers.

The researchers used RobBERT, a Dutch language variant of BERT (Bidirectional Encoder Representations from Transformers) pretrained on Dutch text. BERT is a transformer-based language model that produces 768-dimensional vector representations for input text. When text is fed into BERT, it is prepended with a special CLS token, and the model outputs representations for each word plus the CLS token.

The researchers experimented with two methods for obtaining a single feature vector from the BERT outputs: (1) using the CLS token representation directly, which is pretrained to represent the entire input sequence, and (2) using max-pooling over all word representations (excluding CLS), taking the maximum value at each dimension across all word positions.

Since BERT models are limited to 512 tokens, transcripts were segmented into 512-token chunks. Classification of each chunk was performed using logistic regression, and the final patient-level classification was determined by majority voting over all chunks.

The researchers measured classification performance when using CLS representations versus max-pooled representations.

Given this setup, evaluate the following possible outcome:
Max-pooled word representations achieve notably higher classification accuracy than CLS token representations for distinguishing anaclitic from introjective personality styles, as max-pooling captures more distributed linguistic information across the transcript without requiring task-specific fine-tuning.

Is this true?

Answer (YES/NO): NO